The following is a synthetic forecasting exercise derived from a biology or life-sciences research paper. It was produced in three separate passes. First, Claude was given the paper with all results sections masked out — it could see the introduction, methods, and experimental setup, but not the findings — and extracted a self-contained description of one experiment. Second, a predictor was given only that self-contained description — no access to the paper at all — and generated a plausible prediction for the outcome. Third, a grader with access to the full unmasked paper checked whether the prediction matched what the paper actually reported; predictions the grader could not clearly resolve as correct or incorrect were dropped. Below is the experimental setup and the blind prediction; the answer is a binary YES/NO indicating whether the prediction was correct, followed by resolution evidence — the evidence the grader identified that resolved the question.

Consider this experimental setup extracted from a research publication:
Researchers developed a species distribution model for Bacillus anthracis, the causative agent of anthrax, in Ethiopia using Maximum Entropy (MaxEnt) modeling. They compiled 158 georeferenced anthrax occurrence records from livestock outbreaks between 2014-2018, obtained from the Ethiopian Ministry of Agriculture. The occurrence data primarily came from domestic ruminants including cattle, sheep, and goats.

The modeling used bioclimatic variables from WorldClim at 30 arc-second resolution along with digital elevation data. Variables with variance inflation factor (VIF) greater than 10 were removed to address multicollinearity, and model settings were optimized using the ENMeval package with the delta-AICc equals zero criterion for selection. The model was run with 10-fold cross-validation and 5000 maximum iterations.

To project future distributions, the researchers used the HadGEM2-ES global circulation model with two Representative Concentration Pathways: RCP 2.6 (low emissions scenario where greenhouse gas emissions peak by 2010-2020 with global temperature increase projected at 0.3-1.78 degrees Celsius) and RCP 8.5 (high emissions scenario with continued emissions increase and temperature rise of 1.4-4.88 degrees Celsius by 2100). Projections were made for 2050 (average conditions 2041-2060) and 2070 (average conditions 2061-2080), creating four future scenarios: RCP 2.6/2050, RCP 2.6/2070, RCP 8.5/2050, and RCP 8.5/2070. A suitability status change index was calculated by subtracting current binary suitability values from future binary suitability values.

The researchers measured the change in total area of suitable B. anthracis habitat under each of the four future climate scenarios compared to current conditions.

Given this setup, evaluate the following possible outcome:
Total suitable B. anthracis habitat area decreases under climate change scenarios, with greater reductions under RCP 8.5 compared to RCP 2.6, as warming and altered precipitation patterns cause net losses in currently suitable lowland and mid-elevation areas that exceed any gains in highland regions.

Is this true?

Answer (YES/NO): NO